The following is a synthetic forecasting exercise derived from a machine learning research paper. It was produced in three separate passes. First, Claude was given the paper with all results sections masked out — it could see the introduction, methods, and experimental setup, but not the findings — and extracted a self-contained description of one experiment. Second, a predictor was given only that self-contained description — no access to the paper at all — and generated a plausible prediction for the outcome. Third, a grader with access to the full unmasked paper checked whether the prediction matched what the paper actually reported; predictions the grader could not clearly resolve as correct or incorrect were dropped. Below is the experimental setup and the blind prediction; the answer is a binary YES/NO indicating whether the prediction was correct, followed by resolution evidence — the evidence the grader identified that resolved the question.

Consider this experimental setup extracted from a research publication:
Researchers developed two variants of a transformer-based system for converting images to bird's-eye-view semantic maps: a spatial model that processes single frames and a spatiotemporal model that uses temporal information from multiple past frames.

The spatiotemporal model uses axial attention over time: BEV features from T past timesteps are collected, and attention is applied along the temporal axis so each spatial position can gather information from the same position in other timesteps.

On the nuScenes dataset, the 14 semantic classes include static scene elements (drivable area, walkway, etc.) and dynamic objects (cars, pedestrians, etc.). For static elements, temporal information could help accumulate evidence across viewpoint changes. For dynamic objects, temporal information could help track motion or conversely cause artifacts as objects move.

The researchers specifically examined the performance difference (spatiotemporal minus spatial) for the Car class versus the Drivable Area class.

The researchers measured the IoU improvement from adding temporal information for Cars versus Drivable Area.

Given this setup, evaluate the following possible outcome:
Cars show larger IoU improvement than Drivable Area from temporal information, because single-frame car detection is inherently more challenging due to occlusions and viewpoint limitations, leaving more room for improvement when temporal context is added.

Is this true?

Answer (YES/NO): YES